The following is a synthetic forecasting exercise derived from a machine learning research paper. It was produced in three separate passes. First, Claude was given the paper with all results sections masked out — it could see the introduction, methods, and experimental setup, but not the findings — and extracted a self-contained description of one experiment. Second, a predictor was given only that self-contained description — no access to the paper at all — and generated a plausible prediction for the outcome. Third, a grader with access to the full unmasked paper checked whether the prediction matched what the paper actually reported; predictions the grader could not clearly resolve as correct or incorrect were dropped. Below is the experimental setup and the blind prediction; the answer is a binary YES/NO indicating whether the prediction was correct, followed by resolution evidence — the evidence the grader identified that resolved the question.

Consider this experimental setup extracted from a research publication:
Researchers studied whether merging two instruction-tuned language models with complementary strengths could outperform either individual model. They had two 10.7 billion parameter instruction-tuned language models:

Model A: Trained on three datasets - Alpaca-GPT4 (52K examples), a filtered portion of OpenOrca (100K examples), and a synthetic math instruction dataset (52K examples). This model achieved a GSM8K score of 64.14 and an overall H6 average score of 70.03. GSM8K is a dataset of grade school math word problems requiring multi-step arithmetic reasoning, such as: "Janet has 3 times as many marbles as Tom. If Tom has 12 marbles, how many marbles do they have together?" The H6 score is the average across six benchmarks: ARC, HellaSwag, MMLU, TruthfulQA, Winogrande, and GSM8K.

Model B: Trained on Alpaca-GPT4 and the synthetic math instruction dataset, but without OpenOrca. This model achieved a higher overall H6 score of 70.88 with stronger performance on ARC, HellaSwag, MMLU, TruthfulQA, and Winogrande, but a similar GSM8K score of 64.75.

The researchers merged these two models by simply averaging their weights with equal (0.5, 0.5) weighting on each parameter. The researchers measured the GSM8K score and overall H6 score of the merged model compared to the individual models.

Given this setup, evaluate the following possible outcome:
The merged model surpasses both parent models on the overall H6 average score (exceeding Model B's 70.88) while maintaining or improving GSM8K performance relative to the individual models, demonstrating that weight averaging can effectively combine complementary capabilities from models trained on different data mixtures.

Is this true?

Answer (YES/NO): YES